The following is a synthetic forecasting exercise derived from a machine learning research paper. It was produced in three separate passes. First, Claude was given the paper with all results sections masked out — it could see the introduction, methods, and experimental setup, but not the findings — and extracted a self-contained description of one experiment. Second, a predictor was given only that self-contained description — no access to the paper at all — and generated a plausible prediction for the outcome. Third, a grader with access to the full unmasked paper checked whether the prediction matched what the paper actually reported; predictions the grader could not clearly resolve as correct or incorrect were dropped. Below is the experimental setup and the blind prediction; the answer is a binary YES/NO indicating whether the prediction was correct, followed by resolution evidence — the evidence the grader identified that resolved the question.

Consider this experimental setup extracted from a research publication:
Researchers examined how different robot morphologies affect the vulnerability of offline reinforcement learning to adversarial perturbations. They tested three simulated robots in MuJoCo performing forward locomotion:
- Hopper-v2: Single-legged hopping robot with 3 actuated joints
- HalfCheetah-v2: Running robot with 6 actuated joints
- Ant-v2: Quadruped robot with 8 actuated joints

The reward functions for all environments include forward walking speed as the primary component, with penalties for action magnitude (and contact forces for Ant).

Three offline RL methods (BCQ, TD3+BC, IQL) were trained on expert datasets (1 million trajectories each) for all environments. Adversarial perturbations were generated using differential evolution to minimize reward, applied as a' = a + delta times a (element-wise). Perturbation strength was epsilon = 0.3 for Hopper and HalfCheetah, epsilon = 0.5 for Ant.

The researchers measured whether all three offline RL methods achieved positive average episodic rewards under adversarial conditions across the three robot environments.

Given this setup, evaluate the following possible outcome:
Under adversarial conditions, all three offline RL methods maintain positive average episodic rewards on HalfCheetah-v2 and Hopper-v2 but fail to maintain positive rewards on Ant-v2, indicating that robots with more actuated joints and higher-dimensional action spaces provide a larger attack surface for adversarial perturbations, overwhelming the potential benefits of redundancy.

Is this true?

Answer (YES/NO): YES